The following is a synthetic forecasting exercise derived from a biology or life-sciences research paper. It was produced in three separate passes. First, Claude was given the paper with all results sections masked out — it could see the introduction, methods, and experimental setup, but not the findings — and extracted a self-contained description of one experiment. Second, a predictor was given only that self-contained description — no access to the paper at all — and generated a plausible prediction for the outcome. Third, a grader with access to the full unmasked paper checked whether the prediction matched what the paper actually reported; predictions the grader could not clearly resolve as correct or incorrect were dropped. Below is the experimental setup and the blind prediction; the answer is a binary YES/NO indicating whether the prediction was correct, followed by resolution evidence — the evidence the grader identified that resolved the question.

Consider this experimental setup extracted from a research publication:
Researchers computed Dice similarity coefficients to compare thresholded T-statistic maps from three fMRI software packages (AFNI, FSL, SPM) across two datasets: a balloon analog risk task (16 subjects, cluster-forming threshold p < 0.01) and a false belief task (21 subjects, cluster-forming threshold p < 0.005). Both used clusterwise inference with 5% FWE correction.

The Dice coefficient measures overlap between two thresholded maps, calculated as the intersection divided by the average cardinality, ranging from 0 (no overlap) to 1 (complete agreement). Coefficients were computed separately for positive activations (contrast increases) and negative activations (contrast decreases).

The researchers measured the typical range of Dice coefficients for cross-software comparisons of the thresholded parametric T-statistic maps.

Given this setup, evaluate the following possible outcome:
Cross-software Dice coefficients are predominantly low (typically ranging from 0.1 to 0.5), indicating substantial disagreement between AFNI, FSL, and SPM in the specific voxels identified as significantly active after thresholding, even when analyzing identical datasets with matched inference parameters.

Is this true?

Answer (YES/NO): YES